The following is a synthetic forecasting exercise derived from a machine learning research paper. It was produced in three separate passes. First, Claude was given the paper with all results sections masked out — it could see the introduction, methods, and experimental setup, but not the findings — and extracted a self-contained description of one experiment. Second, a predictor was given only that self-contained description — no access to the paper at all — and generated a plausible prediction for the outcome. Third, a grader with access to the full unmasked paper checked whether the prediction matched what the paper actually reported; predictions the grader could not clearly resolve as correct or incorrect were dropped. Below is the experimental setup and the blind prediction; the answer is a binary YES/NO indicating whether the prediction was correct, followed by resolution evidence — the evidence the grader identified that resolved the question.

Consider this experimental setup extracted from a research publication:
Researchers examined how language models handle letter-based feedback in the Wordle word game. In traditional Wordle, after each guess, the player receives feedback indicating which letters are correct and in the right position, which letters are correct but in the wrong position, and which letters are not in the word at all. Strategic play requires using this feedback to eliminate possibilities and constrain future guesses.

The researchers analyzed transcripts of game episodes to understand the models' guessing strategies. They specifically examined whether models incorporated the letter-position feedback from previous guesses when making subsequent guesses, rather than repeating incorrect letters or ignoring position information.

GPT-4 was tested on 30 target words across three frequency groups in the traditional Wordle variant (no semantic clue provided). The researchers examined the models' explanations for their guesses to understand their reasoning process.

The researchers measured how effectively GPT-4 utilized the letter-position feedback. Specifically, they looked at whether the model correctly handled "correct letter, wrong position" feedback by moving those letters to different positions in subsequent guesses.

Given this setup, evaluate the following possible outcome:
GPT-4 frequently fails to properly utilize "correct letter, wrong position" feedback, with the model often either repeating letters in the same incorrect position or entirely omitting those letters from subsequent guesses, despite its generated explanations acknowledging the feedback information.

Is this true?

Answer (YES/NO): YES